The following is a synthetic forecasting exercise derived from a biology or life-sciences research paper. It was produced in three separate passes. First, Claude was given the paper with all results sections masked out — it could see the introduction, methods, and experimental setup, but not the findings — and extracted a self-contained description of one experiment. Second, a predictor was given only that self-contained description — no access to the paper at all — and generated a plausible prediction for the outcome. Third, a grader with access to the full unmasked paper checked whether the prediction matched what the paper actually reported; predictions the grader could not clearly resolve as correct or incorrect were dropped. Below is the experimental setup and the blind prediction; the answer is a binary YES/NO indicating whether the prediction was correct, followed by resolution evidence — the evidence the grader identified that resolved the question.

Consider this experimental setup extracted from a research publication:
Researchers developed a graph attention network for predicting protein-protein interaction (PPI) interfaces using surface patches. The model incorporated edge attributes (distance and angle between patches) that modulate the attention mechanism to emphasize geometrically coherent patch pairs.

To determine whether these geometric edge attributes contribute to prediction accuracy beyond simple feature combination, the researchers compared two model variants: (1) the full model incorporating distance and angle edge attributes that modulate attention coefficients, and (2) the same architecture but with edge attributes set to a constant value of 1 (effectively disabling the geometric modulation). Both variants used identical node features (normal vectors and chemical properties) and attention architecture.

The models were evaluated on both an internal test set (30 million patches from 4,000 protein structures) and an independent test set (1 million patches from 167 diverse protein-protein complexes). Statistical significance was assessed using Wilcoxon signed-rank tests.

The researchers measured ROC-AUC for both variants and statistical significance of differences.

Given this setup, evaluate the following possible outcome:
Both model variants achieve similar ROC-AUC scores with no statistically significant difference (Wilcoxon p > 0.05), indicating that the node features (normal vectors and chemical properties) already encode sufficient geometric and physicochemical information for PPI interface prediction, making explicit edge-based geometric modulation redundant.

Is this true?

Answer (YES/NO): NO